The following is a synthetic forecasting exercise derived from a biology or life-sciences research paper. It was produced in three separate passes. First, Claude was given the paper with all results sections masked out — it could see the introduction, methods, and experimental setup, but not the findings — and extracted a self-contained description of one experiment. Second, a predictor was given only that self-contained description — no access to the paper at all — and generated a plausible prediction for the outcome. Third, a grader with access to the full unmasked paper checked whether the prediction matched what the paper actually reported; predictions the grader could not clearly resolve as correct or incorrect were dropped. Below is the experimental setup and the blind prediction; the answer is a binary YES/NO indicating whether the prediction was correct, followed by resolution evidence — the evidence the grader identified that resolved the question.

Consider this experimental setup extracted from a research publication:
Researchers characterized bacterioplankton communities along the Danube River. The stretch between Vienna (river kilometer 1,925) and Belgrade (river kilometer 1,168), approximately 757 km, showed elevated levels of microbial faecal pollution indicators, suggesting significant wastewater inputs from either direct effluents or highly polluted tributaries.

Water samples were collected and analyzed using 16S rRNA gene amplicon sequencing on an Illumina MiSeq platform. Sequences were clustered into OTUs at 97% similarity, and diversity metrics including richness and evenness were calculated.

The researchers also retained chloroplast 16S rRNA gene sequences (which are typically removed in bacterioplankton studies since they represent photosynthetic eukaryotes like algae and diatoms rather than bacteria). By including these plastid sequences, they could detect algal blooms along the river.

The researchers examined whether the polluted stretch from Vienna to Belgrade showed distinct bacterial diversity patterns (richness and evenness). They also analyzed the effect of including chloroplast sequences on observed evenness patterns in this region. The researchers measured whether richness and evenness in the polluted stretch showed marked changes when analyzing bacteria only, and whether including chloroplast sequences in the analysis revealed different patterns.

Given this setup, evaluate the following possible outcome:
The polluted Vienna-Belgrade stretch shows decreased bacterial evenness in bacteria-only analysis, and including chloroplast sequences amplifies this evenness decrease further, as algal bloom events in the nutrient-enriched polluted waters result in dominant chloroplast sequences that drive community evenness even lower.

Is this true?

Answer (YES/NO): NO